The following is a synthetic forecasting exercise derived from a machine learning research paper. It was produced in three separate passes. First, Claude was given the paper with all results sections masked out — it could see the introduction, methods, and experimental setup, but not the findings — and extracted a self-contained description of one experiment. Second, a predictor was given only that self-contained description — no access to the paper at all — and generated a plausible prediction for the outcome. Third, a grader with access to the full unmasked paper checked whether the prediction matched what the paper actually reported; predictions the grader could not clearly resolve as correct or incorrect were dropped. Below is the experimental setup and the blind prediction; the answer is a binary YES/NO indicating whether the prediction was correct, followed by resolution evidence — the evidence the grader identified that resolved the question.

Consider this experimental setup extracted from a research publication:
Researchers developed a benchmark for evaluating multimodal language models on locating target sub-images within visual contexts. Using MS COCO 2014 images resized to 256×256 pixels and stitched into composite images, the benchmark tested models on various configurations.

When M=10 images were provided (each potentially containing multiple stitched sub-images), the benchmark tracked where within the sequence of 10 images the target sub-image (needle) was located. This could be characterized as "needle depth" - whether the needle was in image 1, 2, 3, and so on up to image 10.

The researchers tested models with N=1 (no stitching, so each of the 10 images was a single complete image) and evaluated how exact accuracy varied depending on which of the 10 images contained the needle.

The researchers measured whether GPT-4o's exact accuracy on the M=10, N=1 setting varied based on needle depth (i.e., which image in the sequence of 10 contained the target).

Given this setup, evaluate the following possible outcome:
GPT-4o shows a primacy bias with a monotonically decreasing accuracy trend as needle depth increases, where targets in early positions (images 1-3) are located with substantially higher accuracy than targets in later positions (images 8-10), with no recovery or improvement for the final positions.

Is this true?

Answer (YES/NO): NO